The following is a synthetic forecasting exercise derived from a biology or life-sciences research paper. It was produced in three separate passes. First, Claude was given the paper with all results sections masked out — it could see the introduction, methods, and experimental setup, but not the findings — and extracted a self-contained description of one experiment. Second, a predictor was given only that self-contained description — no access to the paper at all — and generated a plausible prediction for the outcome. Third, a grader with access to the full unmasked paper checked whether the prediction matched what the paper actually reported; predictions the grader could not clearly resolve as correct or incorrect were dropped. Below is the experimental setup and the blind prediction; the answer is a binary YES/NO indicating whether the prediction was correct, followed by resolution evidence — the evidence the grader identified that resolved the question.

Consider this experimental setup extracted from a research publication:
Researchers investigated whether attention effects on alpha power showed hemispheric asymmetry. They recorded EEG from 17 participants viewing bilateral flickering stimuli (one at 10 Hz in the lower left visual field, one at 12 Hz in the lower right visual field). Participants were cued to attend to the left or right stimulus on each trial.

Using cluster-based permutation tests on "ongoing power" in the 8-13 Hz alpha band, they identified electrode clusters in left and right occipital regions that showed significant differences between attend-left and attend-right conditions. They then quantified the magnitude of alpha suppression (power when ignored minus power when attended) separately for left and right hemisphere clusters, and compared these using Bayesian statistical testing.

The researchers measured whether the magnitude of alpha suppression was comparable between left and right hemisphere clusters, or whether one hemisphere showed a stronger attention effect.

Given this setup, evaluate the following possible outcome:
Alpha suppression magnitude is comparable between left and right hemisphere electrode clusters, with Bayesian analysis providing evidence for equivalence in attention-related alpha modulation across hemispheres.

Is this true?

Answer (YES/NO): YES